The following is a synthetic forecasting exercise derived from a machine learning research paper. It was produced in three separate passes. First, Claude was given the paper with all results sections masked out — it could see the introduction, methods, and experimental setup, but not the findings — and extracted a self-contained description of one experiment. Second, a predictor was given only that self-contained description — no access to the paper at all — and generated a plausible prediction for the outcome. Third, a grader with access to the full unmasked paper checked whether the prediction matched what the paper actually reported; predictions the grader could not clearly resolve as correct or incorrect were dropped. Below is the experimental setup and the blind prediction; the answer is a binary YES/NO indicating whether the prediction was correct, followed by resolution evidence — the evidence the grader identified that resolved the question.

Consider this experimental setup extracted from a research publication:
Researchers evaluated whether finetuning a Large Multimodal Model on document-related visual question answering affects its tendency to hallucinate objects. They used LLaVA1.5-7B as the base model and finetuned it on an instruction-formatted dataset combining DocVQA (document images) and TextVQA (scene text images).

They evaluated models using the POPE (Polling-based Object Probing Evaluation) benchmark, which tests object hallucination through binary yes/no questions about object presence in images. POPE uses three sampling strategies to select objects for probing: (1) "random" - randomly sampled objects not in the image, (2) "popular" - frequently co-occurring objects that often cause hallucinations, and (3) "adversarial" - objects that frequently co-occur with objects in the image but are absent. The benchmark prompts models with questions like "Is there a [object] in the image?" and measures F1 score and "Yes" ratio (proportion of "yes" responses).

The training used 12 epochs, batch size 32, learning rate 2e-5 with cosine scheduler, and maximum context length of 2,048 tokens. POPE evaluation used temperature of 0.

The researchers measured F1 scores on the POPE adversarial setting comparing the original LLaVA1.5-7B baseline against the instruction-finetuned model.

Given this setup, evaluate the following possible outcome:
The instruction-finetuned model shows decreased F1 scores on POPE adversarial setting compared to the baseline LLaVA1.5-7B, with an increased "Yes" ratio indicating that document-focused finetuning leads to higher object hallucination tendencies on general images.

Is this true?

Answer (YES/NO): YES